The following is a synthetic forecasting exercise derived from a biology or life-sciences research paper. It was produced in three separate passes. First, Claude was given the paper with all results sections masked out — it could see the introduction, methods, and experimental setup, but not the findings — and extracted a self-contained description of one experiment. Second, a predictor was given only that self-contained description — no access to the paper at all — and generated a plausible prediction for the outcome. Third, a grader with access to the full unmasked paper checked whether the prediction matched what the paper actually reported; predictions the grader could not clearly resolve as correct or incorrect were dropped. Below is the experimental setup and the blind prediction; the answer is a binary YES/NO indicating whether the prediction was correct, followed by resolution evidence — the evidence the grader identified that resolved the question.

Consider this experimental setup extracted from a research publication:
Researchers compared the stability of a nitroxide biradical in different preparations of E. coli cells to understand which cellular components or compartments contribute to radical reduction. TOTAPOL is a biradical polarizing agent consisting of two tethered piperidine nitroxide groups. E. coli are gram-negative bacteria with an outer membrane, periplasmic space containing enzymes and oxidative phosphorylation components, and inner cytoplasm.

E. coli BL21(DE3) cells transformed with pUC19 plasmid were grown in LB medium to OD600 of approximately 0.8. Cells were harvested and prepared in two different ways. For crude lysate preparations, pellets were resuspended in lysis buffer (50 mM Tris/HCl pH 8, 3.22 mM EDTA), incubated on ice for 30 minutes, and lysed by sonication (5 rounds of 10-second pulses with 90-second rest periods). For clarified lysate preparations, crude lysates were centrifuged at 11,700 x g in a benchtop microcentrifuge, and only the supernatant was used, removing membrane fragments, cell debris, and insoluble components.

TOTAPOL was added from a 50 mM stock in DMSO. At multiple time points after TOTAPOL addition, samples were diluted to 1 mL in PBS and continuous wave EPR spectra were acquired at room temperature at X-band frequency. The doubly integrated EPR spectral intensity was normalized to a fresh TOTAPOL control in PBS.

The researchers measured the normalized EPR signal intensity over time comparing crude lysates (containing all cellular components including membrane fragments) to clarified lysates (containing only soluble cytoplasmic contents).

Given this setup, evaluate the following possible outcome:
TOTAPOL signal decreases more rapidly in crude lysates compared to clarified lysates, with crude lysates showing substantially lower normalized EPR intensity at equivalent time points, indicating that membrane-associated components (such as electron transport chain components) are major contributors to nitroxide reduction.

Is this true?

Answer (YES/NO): NO